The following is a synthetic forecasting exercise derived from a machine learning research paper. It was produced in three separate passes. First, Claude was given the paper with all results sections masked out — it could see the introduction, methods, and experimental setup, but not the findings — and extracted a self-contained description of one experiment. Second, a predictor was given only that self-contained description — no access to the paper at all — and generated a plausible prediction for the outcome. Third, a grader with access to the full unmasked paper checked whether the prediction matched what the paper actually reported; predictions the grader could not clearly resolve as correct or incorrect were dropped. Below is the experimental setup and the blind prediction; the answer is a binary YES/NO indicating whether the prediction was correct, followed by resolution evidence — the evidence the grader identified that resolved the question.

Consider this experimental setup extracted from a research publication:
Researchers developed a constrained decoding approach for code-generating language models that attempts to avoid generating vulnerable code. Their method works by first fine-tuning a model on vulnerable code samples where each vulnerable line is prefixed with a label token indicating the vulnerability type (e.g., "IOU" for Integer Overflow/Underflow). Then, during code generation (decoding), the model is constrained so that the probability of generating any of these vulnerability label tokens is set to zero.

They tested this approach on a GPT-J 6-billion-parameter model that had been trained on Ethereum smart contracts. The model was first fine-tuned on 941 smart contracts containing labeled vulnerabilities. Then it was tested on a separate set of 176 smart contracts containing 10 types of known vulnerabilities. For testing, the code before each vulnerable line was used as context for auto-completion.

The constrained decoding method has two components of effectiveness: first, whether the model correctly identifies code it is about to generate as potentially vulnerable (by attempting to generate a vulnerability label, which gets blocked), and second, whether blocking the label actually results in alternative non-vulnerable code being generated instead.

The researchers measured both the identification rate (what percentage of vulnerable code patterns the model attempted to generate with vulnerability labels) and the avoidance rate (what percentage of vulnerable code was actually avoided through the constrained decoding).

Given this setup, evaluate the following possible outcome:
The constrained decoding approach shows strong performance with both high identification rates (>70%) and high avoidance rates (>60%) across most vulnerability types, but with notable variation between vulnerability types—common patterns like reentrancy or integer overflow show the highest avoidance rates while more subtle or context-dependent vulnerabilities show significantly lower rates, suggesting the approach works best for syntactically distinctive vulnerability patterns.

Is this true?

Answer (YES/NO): NO